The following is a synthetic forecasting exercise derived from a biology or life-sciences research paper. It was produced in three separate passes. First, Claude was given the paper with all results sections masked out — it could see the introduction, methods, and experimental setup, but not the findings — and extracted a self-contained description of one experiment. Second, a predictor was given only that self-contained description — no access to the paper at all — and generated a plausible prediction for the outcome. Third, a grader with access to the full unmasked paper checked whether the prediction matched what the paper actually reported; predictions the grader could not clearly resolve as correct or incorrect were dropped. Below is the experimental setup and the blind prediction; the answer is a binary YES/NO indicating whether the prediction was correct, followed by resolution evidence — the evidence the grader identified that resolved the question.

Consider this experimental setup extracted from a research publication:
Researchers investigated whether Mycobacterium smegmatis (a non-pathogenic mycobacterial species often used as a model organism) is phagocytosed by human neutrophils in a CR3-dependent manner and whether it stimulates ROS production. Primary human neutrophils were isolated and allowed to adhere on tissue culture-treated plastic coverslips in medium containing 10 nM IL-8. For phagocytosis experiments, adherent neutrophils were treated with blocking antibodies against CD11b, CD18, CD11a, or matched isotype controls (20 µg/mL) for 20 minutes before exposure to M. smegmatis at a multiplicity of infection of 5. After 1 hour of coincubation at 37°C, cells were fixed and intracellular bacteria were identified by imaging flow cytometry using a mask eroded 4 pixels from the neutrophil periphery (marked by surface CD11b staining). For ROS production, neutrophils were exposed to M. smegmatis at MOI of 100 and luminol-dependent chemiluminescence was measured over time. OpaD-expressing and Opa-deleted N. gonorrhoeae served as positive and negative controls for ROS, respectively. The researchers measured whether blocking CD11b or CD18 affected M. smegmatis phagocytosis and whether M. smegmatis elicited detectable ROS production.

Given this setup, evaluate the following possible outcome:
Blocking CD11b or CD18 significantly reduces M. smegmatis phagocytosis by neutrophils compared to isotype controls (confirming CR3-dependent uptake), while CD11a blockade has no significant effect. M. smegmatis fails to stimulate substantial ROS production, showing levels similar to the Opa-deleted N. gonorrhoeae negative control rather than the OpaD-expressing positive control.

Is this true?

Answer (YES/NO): NO